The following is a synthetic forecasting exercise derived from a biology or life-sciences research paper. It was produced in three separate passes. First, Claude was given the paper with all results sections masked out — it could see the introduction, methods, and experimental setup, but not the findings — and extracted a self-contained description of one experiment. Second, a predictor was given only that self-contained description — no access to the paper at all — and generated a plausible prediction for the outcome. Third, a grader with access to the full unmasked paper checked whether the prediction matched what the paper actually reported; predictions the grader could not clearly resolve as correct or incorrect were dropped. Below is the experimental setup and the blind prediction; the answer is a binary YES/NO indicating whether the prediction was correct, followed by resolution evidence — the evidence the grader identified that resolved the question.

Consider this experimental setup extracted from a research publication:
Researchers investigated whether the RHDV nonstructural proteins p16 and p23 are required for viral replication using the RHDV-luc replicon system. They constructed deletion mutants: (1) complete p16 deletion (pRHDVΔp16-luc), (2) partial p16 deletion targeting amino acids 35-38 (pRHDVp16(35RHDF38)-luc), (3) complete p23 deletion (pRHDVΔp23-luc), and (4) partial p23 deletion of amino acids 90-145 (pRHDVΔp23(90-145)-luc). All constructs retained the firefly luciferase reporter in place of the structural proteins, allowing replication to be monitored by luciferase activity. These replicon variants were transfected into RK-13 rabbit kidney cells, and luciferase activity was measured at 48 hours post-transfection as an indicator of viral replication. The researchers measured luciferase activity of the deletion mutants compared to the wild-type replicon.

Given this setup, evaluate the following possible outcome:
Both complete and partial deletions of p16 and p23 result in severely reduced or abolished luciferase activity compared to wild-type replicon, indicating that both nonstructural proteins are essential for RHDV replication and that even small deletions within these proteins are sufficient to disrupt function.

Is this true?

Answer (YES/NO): NO